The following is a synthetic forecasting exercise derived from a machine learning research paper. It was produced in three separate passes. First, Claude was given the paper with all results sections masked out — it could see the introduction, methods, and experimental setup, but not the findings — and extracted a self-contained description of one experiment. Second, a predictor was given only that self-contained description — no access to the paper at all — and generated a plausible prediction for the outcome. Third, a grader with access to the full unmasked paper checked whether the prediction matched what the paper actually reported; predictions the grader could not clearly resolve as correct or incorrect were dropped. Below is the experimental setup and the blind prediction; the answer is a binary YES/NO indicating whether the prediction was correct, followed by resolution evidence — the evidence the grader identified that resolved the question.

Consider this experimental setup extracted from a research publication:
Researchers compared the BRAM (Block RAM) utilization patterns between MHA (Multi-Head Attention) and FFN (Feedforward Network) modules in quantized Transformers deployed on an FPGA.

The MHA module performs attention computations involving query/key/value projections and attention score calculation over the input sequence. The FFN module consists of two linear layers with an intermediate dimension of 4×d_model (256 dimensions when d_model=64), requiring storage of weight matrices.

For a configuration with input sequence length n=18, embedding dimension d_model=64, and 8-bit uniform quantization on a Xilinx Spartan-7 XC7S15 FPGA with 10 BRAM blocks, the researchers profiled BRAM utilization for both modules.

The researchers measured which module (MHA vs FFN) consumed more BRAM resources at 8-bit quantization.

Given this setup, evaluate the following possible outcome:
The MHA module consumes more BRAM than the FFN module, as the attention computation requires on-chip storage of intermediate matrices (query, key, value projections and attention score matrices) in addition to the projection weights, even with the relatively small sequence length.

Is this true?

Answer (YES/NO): NO